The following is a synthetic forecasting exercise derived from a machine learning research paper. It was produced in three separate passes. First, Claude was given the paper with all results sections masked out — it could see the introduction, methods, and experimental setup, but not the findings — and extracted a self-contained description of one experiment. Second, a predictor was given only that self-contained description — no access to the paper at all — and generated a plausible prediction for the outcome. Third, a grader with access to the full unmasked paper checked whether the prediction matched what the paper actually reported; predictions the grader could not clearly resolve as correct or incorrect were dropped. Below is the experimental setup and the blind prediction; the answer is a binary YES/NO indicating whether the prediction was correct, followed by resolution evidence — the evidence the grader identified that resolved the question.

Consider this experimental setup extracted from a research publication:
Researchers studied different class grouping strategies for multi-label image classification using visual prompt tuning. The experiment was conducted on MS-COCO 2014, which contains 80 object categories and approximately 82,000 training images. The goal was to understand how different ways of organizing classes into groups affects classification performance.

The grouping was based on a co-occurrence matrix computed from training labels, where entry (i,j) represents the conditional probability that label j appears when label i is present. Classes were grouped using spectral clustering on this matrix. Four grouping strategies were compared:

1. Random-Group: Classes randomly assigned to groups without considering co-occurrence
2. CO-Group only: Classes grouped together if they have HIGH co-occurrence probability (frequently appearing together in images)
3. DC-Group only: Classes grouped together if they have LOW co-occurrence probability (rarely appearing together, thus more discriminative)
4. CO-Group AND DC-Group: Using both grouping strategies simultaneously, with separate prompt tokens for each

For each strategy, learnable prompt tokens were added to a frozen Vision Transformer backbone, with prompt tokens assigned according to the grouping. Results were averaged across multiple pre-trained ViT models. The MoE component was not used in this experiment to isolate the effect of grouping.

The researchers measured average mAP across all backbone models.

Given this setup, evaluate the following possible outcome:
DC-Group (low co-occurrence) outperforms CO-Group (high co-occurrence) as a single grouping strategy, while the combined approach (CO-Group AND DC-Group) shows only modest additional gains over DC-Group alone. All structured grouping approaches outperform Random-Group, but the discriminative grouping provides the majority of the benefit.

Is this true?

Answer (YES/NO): NO